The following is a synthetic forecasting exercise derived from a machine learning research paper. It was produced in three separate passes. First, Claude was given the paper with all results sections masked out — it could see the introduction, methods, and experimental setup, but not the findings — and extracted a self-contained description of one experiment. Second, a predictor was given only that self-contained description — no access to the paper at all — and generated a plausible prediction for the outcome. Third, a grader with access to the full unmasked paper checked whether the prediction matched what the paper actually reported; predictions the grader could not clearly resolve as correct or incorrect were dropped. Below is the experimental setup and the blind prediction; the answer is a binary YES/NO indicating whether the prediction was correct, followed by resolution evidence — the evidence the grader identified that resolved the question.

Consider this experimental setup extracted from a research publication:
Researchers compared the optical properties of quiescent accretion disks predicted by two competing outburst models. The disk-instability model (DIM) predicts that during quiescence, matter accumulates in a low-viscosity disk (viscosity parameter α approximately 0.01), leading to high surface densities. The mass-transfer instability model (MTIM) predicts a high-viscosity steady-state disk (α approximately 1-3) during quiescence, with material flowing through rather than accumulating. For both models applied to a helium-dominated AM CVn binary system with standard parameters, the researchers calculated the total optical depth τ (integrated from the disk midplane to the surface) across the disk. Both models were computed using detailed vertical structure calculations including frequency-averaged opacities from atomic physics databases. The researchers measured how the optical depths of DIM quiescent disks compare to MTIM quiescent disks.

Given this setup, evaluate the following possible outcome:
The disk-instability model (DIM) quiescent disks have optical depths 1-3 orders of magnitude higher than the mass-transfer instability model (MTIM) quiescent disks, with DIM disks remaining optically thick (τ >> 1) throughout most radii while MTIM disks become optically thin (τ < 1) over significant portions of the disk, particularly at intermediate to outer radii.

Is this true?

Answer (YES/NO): NO